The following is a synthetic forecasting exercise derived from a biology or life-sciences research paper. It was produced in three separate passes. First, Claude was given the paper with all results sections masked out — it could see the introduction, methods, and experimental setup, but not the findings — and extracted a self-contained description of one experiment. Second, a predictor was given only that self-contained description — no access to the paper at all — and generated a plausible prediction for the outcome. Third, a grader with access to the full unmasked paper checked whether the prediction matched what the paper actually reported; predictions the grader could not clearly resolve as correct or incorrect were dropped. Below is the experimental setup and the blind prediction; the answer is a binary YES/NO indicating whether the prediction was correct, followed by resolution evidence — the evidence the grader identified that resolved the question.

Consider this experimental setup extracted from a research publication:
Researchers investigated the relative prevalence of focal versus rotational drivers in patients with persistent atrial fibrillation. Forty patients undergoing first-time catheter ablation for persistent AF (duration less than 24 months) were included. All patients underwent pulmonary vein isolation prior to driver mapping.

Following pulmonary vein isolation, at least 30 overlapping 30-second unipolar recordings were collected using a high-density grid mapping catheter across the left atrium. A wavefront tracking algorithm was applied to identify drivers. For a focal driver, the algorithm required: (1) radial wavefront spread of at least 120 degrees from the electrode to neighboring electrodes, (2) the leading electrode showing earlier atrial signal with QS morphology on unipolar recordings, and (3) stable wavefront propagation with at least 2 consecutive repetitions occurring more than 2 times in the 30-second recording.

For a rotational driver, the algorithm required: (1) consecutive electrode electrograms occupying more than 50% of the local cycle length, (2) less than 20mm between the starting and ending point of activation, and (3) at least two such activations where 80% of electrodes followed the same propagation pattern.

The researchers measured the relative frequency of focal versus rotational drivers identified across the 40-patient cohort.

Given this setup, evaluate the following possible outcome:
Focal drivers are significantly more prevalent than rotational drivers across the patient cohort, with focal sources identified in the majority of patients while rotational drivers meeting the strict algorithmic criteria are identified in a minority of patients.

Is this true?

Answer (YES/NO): NO